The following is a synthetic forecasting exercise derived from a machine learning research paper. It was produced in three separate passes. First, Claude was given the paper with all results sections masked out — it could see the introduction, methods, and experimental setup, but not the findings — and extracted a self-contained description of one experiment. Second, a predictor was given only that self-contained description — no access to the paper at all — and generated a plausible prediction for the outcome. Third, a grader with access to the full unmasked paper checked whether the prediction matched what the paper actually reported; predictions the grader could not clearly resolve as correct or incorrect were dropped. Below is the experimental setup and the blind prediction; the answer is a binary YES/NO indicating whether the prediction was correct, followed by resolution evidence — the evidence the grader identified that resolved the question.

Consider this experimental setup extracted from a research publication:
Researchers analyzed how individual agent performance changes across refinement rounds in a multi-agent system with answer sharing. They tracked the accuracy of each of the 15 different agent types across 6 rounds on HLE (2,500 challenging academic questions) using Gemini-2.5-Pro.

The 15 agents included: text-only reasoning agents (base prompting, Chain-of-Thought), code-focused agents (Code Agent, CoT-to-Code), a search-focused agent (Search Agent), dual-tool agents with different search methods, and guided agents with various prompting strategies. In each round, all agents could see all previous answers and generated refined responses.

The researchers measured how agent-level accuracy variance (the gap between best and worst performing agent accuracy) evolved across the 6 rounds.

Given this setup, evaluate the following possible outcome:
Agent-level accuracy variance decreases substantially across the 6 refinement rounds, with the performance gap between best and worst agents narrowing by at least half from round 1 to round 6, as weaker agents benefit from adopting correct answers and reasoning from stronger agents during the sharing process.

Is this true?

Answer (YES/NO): YES